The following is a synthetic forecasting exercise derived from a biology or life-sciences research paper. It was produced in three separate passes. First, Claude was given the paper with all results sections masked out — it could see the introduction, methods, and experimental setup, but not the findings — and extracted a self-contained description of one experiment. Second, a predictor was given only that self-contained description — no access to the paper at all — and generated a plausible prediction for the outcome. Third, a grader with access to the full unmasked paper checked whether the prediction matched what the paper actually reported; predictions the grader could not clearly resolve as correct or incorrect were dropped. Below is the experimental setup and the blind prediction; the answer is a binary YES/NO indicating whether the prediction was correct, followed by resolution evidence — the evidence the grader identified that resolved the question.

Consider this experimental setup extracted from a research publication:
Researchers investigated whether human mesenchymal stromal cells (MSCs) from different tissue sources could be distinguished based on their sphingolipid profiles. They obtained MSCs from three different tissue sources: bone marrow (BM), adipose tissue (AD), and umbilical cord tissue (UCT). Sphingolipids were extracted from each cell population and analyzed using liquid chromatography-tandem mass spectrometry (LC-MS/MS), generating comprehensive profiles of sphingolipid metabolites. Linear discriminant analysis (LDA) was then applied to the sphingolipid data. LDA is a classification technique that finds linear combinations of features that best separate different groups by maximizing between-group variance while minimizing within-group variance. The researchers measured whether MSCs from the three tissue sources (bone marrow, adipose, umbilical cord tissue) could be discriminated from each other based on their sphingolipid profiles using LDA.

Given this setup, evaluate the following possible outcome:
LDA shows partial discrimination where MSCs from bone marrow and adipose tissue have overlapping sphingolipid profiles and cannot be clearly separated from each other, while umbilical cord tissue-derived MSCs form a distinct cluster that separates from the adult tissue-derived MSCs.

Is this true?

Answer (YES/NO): NO